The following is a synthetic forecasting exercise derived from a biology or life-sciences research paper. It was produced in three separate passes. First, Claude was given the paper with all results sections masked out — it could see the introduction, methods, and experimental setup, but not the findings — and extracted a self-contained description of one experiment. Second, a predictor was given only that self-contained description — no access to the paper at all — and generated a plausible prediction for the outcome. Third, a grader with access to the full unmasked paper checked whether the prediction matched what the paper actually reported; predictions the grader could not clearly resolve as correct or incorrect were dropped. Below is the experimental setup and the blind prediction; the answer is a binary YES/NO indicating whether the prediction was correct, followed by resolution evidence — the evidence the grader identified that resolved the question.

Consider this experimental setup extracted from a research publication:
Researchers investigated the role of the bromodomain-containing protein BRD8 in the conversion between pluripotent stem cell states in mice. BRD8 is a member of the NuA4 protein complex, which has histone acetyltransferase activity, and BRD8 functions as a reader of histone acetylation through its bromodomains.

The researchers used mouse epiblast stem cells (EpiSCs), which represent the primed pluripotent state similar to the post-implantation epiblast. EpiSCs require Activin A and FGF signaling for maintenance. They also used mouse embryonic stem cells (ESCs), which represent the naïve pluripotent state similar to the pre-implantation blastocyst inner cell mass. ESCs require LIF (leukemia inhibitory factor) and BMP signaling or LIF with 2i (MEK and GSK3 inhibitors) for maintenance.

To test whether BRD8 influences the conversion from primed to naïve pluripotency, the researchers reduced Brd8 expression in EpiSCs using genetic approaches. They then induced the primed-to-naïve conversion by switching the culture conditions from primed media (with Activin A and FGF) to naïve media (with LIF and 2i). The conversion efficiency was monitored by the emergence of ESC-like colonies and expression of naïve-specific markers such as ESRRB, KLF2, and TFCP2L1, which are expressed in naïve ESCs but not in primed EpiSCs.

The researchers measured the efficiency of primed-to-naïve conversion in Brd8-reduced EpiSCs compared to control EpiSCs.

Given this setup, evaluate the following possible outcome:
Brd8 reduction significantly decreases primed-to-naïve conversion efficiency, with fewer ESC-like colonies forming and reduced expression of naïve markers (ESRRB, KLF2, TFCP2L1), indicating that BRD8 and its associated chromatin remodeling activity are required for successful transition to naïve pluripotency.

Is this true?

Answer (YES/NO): NO